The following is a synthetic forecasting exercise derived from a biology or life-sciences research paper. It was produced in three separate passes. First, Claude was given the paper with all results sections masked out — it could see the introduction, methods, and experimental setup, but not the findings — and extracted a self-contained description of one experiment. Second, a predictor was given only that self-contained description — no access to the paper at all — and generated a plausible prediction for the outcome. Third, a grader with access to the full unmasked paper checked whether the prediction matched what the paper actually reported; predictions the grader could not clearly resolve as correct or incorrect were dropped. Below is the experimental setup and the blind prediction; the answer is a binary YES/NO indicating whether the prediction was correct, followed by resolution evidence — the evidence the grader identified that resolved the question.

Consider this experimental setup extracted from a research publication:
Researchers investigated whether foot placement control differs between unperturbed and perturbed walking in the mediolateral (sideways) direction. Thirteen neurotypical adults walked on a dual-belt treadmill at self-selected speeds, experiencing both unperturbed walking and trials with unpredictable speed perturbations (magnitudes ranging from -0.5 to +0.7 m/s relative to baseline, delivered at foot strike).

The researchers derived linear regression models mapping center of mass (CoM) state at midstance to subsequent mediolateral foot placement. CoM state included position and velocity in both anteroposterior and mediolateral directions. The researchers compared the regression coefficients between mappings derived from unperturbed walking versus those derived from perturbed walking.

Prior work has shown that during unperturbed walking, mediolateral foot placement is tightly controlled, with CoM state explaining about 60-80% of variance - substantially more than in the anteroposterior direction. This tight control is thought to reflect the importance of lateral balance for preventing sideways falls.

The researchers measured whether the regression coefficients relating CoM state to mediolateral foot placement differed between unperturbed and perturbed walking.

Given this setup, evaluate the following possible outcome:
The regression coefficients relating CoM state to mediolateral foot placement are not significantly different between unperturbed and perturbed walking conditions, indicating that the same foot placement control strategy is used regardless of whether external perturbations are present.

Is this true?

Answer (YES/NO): NO